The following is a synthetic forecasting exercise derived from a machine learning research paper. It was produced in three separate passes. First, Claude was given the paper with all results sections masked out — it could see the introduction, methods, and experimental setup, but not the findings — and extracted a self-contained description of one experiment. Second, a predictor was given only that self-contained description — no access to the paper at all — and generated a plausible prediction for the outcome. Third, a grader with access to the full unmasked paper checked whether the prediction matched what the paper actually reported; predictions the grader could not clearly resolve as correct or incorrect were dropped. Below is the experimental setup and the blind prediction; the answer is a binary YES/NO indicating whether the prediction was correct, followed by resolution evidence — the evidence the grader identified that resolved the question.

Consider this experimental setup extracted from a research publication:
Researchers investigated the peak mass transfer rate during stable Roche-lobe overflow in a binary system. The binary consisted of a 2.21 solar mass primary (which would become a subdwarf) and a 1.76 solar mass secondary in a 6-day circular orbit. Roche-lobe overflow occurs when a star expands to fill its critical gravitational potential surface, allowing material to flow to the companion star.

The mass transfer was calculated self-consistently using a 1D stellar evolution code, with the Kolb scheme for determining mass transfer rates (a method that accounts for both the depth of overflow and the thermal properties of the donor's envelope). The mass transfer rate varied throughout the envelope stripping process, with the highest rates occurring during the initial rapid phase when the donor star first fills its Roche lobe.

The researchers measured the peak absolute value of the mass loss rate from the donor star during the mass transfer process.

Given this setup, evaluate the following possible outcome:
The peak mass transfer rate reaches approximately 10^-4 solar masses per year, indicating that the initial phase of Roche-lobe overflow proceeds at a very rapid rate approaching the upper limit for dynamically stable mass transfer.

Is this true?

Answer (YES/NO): NO